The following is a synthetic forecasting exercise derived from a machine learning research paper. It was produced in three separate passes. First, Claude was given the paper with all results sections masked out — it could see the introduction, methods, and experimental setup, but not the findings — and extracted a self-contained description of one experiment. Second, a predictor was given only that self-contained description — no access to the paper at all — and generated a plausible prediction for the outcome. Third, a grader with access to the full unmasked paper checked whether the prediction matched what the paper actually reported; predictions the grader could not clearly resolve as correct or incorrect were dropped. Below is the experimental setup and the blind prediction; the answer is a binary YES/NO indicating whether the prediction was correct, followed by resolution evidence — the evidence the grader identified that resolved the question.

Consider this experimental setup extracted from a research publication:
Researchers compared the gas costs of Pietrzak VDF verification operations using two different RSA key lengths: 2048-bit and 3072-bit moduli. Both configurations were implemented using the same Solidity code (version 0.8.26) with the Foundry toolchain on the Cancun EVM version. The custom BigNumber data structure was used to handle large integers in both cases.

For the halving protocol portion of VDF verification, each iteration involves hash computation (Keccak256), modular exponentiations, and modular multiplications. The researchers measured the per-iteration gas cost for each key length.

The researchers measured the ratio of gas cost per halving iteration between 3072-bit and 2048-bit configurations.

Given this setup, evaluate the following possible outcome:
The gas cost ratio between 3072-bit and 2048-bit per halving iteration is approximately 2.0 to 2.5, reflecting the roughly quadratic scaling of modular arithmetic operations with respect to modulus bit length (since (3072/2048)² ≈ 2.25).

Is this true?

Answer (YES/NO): NO